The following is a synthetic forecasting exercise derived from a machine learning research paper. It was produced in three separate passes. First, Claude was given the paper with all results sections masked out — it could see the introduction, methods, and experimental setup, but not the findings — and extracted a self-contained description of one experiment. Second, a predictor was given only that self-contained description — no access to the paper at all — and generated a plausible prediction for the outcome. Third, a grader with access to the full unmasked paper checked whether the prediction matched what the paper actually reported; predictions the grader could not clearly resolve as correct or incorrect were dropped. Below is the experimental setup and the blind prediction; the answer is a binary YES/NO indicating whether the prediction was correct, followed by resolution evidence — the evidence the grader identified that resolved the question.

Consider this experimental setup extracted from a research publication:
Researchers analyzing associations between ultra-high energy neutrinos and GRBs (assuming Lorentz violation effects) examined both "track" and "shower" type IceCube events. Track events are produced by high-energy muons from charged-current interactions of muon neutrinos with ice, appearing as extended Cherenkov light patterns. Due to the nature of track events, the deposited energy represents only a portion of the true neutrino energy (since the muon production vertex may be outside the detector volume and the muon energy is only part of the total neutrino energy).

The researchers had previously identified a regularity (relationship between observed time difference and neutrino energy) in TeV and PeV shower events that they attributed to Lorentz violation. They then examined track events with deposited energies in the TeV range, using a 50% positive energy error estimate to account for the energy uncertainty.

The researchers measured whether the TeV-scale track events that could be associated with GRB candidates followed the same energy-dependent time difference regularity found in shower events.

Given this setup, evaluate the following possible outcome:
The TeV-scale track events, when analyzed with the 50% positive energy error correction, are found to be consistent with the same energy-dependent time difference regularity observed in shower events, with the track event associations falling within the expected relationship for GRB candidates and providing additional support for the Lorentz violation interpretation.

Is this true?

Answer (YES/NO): YES